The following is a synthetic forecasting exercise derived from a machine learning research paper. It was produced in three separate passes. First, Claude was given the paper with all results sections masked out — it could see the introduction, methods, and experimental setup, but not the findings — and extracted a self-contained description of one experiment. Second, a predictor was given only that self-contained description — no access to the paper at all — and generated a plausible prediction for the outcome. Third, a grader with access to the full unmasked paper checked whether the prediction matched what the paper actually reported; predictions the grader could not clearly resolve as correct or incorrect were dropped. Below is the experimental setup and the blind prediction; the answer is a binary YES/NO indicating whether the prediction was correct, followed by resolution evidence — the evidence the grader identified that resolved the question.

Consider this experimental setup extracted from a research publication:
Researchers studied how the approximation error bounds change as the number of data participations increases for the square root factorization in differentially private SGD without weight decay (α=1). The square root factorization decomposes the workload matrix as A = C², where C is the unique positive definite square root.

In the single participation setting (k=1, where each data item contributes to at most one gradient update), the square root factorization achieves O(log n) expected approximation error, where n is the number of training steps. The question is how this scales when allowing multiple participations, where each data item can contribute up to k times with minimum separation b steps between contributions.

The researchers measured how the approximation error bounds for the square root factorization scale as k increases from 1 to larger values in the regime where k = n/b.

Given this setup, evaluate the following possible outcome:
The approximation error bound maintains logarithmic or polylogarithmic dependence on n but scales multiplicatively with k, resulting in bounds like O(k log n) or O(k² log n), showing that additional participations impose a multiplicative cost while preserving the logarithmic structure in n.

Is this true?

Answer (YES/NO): YES